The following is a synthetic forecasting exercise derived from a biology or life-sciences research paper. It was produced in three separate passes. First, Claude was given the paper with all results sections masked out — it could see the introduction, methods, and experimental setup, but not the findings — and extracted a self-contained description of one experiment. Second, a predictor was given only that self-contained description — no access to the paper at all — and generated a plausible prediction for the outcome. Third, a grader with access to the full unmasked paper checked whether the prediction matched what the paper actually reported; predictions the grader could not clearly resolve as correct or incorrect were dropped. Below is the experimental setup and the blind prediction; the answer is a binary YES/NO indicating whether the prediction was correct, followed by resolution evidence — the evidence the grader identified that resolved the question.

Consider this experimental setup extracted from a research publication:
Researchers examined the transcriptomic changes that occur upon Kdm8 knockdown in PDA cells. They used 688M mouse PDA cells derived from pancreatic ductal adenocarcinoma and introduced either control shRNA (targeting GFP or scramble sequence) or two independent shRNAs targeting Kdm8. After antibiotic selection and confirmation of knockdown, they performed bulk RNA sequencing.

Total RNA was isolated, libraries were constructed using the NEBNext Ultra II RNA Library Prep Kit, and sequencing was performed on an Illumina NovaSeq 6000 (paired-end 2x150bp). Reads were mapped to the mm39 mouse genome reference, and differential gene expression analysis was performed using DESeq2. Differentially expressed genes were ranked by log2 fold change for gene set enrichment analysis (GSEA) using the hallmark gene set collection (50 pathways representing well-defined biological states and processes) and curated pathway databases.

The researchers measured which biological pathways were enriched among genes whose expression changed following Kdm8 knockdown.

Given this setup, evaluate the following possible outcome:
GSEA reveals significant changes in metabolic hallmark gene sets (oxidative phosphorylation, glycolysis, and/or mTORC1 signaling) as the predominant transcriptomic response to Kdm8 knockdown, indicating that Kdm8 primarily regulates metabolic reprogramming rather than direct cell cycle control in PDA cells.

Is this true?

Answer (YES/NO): NO